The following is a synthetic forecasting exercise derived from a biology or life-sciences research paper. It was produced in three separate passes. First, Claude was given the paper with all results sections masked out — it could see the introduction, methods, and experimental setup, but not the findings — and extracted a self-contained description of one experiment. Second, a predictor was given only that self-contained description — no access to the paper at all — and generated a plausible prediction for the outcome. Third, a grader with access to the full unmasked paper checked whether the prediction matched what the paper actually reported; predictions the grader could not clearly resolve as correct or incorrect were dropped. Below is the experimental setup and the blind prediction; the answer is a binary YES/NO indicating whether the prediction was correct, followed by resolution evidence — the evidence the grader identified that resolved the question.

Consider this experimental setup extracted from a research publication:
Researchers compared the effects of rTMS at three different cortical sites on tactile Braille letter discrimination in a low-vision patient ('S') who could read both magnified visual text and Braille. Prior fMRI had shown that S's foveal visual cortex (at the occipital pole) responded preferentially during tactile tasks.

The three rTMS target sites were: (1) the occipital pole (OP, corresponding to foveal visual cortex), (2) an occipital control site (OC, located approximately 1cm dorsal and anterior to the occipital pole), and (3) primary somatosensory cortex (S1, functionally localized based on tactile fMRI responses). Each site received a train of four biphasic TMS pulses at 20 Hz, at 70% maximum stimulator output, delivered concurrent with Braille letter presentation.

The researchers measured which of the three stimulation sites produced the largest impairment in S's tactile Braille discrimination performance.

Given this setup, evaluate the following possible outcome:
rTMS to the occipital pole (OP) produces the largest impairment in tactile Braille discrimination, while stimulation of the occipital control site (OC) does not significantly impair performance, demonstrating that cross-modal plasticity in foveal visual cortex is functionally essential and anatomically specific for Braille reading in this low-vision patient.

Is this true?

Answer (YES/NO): NO